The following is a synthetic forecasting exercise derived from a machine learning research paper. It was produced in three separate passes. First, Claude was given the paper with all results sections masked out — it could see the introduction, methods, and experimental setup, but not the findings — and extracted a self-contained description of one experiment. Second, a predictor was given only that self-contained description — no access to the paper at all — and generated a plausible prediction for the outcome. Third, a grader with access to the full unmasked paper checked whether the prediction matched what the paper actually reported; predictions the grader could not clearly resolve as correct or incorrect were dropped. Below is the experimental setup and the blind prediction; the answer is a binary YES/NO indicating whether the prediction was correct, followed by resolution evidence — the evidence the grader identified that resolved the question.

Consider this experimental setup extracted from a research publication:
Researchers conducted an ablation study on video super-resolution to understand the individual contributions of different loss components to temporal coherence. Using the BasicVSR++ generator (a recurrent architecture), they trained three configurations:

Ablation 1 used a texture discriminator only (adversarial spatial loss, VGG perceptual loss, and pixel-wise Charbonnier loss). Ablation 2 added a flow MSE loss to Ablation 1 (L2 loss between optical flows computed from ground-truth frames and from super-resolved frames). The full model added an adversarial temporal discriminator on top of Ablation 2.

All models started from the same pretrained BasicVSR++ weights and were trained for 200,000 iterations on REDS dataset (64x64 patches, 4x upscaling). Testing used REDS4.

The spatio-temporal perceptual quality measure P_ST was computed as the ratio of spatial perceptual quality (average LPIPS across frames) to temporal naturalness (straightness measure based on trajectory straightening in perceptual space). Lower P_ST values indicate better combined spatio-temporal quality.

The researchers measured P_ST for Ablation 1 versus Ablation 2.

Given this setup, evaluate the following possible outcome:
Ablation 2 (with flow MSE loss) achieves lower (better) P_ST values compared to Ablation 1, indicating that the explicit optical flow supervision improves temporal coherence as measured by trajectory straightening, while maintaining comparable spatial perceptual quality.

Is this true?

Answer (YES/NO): NO